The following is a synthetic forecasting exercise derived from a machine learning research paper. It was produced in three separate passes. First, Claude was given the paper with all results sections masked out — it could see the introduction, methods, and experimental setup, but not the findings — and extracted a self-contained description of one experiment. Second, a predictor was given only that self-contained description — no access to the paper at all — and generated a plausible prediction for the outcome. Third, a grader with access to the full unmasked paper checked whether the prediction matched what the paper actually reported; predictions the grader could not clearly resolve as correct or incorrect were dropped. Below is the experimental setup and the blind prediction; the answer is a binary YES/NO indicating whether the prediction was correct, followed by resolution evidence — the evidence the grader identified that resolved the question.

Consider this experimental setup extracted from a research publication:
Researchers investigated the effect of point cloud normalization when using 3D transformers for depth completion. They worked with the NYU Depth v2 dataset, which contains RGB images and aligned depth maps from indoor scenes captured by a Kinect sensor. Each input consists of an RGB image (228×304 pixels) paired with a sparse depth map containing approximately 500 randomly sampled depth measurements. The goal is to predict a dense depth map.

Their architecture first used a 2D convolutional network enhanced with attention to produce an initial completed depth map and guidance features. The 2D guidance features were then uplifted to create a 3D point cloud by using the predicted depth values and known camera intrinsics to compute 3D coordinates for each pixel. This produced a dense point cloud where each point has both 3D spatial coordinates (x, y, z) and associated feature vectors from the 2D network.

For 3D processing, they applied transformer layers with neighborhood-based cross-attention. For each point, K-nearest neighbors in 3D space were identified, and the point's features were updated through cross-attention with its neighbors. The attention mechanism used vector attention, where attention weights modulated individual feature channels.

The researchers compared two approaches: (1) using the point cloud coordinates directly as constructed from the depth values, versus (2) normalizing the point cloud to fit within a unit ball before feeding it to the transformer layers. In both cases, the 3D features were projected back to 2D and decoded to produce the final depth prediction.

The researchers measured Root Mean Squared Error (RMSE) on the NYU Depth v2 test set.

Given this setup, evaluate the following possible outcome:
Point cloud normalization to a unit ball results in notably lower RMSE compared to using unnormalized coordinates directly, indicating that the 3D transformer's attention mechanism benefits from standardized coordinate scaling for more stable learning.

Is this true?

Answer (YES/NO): YES